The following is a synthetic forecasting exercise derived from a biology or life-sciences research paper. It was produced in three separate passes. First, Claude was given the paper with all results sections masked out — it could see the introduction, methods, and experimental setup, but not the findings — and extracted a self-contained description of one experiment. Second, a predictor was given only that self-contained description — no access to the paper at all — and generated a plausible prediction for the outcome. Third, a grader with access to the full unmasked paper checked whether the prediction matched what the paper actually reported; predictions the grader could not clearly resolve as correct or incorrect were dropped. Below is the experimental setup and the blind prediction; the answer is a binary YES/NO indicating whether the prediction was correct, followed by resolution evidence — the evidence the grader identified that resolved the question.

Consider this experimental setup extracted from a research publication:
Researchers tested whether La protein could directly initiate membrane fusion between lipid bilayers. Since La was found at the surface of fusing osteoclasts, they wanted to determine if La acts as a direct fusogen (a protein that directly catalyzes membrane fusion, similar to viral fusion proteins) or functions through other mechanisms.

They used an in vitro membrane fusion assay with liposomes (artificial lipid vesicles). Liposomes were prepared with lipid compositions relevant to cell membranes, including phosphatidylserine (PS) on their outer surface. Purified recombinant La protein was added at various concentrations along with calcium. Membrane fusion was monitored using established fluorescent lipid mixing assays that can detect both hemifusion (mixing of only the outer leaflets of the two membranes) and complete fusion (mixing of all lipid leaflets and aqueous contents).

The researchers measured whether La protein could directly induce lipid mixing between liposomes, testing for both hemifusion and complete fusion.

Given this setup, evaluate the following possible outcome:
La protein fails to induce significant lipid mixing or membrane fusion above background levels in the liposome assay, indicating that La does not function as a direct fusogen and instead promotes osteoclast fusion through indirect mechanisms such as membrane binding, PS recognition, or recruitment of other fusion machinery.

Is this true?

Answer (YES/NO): YES